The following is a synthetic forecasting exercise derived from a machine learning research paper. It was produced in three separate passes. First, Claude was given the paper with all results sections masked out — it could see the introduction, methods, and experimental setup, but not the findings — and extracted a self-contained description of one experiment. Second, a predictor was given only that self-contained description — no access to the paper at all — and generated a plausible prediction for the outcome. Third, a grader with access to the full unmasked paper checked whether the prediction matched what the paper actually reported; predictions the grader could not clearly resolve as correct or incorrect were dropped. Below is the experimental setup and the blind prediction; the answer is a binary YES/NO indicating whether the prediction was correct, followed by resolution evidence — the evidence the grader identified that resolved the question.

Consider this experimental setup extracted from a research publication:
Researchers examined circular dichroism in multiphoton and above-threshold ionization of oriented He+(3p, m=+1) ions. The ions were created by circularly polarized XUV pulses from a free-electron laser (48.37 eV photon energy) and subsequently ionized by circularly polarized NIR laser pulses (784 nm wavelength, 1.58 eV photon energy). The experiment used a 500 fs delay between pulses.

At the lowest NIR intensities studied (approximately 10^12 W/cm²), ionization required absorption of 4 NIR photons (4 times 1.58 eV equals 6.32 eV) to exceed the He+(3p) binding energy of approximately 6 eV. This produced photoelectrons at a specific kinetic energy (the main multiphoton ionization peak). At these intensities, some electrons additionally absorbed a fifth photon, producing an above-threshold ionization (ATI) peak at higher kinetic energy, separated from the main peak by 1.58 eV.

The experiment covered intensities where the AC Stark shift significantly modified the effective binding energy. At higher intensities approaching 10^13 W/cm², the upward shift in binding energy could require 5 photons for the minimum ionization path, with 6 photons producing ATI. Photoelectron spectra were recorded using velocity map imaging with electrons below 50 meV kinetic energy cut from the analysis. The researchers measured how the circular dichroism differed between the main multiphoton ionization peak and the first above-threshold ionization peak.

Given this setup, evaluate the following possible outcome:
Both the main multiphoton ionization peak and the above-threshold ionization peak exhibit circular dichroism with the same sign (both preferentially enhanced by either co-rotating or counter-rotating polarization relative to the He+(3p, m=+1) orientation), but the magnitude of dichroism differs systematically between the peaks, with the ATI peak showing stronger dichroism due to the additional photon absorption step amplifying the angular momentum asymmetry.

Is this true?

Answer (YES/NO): NO